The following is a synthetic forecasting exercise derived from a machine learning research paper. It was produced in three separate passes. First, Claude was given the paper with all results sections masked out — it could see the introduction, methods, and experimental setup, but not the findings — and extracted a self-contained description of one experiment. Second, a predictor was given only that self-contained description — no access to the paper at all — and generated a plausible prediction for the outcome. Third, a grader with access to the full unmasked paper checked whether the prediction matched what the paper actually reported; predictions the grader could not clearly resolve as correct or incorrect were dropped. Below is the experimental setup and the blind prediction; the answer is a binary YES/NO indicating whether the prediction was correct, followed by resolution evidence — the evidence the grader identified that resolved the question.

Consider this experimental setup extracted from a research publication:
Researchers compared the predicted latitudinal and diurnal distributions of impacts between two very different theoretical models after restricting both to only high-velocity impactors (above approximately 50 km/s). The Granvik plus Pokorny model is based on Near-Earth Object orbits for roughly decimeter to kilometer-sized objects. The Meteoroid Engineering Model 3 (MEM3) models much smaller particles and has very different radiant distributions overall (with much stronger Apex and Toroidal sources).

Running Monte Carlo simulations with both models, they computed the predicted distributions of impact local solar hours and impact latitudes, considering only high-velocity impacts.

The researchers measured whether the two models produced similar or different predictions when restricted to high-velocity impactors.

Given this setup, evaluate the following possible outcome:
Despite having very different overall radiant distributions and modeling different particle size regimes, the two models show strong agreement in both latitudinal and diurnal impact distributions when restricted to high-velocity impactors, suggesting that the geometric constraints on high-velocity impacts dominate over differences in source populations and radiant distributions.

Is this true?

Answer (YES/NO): YES